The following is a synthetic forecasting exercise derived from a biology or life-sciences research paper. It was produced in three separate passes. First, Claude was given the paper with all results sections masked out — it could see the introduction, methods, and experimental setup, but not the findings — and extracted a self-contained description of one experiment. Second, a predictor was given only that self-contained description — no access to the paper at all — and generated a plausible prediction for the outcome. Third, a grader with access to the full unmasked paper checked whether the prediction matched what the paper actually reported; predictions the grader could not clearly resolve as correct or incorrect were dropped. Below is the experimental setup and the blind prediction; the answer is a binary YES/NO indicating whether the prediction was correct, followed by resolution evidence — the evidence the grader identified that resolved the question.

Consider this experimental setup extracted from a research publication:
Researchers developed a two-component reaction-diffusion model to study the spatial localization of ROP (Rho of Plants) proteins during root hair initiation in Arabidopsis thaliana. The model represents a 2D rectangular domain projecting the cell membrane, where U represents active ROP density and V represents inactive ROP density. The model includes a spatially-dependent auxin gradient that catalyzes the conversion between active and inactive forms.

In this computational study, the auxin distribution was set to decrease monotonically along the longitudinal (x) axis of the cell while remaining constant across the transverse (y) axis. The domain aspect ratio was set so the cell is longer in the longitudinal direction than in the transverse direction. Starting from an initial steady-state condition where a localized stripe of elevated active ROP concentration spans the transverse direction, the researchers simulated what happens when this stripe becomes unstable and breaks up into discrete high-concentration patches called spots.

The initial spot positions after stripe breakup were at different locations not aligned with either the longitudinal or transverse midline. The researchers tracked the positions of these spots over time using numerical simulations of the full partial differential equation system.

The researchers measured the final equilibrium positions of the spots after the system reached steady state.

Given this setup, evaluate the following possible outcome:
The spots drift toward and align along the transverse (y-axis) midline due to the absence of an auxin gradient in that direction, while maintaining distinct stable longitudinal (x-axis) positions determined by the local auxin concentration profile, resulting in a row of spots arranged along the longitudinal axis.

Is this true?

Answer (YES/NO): YES